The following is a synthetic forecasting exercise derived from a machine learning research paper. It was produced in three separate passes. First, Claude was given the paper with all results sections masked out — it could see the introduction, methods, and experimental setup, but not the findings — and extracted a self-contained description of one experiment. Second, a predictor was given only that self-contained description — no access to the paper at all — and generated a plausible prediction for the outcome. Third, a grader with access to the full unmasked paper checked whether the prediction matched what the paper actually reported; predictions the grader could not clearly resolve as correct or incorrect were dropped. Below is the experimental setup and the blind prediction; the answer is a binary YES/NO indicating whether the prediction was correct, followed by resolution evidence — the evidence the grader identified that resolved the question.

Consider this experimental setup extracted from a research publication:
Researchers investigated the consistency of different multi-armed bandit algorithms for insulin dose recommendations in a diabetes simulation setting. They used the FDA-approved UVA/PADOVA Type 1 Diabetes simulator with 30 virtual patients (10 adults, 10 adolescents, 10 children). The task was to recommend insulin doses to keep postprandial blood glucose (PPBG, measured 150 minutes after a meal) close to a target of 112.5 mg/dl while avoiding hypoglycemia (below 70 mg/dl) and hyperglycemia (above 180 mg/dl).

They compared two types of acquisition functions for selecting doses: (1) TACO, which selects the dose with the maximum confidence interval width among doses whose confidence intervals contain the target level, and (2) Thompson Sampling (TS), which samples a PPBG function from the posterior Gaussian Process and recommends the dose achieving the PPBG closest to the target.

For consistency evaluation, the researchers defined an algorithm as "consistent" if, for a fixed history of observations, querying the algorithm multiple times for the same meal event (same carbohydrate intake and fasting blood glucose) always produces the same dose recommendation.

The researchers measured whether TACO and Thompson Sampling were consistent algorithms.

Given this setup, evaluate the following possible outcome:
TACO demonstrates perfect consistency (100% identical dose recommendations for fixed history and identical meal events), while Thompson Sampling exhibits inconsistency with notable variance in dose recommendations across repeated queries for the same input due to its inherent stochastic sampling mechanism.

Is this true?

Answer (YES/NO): YES